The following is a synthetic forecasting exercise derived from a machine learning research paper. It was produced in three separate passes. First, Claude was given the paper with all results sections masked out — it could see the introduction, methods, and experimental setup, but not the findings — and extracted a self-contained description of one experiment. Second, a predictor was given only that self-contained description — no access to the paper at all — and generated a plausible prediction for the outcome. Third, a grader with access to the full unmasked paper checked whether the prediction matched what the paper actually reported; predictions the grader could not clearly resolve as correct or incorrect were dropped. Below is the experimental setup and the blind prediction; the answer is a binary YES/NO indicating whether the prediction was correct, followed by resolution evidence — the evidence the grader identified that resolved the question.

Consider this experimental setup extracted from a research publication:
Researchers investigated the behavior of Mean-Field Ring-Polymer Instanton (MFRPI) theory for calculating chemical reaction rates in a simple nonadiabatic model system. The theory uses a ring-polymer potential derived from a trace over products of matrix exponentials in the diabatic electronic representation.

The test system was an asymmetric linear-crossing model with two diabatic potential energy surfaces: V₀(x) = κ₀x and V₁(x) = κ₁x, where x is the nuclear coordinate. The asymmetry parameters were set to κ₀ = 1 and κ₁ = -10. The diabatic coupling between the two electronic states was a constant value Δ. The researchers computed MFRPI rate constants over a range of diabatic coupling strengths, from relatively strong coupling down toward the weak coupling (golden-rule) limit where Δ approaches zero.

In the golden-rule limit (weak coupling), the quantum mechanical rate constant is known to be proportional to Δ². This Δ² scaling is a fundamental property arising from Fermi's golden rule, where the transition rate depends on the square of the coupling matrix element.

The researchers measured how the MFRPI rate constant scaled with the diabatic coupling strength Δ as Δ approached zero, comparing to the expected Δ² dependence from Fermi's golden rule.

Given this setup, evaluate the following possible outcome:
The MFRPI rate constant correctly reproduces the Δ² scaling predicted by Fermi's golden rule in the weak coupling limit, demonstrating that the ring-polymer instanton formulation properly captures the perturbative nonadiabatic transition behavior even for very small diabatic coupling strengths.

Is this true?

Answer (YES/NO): NO